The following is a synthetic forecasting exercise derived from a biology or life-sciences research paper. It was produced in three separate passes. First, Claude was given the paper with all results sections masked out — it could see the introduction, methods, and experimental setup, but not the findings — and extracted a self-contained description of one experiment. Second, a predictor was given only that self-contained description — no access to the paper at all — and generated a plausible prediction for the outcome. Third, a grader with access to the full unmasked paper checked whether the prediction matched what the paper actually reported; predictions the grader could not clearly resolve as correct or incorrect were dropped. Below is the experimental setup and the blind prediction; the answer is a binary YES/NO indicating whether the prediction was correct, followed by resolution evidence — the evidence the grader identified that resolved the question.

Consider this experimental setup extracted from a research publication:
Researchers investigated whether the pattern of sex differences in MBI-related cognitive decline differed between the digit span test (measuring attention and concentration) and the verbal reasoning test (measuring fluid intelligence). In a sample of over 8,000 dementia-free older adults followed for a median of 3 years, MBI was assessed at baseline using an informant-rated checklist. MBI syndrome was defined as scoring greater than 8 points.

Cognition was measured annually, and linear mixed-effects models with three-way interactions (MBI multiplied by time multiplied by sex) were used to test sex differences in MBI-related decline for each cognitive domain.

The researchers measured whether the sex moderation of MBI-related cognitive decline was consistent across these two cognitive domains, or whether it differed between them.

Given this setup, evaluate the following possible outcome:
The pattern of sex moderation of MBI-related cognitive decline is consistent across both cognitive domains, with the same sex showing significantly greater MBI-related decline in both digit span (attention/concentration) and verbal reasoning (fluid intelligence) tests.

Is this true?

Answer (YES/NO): NO